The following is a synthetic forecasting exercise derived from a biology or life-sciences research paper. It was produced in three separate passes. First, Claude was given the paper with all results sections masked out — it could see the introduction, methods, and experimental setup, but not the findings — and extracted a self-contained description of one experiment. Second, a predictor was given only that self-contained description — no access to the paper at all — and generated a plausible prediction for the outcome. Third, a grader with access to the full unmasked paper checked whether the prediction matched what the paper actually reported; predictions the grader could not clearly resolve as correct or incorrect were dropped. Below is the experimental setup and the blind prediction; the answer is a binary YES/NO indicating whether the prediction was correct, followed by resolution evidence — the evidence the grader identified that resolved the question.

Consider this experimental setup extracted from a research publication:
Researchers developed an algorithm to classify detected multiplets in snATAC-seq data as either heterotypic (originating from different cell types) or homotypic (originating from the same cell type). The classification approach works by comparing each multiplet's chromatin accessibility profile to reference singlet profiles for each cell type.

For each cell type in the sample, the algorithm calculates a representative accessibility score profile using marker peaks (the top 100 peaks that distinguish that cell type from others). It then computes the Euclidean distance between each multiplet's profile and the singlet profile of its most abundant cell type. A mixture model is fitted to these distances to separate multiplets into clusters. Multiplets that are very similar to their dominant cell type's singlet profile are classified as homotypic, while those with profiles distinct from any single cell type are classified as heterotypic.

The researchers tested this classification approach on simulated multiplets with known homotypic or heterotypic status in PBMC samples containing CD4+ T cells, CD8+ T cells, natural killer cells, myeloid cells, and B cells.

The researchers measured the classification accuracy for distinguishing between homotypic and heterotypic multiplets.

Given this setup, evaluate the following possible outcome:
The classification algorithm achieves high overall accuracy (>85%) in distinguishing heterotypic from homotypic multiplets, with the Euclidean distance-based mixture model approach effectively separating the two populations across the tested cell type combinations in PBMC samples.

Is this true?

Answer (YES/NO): NO